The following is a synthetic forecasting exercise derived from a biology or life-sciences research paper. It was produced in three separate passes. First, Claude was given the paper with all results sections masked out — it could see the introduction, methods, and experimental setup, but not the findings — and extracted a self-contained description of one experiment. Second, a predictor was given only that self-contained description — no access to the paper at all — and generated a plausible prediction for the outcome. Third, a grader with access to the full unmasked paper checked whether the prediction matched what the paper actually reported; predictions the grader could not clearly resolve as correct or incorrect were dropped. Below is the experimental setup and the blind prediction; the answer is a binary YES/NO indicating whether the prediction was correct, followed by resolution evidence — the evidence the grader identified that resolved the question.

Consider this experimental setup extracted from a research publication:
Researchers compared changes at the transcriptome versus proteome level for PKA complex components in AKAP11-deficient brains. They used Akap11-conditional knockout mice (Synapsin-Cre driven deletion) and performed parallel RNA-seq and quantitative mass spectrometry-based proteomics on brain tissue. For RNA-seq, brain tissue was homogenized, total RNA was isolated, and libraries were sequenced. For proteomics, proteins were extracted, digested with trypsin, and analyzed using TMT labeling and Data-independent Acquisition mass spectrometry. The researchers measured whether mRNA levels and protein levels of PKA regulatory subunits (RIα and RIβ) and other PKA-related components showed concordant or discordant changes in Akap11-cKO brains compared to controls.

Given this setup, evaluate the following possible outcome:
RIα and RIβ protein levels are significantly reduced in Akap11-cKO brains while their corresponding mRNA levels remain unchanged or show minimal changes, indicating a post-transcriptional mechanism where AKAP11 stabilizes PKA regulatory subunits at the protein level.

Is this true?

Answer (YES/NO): NO